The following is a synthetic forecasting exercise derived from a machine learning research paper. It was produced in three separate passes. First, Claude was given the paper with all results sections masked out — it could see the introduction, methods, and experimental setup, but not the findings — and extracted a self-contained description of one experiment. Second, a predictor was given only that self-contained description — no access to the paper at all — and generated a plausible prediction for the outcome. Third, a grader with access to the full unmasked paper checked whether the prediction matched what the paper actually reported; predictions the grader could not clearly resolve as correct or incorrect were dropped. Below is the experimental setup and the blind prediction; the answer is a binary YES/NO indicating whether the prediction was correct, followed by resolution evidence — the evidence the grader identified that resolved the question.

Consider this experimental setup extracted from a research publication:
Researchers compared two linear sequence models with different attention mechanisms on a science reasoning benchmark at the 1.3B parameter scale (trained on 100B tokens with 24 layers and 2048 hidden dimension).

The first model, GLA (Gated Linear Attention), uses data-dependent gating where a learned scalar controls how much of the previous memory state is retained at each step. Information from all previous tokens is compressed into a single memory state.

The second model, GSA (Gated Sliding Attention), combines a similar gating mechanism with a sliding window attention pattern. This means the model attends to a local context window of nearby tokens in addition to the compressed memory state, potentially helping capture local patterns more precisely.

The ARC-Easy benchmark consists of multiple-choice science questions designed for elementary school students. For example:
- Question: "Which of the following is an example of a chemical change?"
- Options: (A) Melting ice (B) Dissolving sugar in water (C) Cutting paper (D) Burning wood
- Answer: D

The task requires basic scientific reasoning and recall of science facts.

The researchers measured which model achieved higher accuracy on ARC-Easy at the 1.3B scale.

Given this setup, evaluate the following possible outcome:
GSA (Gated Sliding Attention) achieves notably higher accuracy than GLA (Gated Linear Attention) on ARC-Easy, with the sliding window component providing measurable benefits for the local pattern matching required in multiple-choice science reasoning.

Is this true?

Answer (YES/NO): YES